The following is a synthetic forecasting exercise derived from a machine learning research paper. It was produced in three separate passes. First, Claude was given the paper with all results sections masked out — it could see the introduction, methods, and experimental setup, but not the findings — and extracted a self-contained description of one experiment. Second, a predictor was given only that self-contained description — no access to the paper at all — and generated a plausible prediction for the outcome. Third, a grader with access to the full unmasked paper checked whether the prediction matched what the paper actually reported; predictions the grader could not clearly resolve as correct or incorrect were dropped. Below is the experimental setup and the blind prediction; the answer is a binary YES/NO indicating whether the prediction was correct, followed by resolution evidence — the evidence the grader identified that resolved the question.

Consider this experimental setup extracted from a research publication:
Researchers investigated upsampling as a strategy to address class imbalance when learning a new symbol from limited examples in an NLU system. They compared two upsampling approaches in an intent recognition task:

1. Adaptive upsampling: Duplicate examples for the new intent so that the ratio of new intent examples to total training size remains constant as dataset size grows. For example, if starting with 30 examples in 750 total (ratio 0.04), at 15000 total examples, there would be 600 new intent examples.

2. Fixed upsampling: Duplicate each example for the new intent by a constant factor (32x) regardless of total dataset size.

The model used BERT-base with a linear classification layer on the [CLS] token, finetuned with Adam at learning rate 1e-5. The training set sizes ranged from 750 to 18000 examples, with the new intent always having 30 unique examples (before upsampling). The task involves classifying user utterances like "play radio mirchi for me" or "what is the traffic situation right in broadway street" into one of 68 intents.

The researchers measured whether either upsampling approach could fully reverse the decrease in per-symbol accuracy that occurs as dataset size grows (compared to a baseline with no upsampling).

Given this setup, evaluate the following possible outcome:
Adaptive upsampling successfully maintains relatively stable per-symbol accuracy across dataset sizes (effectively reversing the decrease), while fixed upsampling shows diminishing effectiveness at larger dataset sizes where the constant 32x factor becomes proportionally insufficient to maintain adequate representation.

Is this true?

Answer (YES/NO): NO